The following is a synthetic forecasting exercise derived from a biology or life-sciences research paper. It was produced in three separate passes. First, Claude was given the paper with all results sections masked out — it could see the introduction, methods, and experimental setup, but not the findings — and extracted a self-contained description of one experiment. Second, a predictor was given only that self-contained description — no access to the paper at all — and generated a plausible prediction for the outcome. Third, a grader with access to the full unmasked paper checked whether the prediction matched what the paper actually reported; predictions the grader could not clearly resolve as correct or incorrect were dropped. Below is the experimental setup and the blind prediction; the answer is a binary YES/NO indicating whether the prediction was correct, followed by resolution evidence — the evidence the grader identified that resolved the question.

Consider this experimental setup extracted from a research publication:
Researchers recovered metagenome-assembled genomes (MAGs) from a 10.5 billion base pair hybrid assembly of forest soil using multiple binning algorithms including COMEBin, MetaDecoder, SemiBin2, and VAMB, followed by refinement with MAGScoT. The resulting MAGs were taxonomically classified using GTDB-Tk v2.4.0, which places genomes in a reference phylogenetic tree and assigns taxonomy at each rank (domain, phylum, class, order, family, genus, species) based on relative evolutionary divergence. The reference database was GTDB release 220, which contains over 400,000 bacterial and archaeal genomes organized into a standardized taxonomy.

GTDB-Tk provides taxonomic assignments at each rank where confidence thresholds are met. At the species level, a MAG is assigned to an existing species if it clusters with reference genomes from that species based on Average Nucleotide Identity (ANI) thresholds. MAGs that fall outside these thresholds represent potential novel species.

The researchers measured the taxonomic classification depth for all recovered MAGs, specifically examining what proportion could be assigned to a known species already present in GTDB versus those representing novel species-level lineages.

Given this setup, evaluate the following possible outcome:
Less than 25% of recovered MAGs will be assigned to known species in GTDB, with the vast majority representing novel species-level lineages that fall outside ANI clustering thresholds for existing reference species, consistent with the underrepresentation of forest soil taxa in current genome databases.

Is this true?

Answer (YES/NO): YES